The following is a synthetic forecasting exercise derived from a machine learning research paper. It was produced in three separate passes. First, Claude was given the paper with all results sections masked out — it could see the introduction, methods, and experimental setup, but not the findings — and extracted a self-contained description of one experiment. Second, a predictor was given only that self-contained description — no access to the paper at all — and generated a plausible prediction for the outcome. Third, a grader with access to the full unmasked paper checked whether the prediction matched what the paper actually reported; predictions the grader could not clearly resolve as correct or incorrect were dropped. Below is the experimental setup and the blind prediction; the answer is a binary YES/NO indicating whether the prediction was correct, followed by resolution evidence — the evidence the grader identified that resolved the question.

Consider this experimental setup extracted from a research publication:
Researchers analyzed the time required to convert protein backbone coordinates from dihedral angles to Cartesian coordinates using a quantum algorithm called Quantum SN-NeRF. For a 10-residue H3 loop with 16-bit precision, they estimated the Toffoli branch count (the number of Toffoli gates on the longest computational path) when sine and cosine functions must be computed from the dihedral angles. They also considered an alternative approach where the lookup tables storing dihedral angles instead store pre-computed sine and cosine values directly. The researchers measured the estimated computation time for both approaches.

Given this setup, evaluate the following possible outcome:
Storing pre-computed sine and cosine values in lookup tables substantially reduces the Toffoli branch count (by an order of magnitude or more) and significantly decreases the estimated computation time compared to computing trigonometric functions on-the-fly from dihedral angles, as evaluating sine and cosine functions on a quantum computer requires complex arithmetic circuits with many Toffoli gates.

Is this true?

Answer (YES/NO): NO